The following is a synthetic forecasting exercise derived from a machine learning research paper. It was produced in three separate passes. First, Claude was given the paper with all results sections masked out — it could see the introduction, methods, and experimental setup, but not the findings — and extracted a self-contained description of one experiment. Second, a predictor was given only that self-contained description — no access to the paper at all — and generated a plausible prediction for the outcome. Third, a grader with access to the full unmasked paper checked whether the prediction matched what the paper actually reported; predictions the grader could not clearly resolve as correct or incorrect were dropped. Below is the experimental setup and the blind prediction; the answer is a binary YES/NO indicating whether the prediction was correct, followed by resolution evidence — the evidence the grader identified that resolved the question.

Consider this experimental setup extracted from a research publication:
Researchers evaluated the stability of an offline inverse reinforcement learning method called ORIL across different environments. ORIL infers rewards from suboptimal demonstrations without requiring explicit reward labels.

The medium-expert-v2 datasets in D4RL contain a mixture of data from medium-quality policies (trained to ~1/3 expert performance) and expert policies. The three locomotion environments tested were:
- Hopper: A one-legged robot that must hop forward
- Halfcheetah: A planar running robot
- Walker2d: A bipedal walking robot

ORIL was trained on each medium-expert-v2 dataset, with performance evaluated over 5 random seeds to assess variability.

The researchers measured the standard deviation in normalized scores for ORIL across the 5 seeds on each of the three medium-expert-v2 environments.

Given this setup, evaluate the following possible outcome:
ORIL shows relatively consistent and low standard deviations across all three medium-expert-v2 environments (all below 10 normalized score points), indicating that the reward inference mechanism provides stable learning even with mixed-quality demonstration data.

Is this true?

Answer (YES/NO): NO